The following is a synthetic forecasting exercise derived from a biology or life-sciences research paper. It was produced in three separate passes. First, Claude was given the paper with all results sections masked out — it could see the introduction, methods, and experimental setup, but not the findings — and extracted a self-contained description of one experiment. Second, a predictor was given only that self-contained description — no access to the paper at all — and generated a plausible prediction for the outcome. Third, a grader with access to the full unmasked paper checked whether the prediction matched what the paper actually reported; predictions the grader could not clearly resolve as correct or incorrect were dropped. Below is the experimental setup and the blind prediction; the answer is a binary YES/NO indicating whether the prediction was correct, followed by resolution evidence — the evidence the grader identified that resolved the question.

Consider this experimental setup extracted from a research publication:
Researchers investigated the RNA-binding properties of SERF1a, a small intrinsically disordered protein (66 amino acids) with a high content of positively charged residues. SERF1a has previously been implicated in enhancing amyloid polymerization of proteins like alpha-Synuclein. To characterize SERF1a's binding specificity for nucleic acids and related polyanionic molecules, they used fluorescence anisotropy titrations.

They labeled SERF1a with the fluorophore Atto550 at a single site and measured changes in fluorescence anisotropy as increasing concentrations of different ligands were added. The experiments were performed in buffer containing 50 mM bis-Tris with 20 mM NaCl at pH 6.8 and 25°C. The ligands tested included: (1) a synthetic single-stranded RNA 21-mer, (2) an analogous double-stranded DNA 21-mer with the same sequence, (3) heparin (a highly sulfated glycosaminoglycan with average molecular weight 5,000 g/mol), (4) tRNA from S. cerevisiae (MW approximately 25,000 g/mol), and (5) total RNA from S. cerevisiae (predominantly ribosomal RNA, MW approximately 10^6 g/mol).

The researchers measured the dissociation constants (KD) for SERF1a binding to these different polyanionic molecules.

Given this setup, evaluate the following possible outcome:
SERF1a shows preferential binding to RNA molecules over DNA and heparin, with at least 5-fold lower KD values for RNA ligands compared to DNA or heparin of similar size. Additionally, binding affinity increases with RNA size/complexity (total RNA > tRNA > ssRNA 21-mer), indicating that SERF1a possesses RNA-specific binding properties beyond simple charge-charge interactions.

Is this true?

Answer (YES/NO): NO